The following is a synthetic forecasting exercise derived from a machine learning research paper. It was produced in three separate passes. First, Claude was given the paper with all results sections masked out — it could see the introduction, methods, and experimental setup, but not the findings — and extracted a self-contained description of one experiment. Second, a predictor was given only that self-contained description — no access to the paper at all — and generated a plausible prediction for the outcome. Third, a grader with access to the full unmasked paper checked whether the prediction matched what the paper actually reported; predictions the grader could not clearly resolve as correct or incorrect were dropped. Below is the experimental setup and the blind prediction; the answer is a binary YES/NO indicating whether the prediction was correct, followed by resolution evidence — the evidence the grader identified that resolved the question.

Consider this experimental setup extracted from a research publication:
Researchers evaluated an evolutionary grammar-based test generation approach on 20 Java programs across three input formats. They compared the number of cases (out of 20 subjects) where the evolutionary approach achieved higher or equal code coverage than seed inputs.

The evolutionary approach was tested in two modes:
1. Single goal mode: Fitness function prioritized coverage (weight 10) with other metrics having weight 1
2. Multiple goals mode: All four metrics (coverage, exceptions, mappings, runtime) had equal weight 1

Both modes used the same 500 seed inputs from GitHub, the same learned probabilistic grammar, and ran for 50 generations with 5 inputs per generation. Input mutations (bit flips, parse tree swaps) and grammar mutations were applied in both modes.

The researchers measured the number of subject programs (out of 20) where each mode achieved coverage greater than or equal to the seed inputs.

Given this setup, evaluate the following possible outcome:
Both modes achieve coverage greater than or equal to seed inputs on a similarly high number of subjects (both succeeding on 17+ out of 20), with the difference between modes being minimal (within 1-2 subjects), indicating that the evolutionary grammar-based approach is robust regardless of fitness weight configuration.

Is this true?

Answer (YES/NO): NO